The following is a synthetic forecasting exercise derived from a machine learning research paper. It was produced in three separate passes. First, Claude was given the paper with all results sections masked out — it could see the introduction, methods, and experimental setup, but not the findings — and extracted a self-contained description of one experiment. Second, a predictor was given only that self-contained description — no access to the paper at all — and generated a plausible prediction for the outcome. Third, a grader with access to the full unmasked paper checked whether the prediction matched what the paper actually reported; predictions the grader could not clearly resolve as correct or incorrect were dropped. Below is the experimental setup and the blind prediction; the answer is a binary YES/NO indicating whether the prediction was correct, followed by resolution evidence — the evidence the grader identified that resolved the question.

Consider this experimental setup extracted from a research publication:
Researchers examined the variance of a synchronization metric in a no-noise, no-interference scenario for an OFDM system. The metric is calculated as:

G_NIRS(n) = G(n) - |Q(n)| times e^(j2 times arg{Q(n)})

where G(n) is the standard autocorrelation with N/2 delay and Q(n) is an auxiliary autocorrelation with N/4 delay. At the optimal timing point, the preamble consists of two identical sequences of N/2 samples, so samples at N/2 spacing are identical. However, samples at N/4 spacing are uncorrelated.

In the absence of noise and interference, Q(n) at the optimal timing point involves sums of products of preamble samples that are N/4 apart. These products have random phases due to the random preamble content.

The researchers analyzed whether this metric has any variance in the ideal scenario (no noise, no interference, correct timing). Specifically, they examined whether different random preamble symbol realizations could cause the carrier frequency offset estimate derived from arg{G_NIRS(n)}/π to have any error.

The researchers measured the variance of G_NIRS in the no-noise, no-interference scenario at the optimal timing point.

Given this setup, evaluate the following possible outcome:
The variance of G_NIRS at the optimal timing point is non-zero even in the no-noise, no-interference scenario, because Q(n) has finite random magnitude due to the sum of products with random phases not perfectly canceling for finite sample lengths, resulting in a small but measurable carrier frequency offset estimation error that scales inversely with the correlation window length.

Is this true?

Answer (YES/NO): NO